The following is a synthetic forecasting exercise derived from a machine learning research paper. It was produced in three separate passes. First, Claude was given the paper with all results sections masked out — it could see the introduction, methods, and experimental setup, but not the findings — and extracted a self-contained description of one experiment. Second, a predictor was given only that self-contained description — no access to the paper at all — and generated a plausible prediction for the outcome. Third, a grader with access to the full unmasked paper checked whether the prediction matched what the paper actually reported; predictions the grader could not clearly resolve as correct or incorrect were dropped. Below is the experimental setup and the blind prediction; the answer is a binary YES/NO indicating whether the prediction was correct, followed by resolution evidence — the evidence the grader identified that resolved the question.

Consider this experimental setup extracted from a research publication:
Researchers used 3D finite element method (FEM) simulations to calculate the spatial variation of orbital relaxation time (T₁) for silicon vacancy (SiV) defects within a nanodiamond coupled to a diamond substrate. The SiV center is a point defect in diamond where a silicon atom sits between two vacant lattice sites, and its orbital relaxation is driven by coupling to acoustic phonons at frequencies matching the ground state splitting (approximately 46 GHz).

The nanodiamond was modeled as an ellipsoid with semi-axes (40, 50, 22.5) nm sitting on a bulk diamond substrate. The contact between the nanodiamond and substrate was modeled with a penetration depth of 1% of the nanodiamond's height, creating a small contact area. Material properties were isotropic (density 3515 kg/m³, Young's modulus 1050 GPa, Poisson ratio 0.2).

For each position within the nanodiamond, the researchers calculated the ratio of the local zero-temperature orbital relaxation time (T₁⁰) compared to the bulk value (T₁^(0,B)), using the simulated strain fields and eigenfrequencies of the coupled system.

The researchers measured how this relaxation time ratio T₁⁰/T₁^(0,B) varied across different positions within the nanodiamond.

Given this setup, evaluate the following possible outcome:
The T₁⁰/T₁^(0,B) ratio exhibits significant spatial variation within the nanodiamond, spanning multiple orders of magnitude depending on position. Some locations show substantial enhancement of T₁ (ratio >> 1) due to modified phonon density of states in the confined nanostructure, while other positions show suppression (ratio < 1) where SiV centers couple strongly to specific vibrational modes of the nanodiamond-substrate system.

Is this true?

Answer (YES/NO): YES